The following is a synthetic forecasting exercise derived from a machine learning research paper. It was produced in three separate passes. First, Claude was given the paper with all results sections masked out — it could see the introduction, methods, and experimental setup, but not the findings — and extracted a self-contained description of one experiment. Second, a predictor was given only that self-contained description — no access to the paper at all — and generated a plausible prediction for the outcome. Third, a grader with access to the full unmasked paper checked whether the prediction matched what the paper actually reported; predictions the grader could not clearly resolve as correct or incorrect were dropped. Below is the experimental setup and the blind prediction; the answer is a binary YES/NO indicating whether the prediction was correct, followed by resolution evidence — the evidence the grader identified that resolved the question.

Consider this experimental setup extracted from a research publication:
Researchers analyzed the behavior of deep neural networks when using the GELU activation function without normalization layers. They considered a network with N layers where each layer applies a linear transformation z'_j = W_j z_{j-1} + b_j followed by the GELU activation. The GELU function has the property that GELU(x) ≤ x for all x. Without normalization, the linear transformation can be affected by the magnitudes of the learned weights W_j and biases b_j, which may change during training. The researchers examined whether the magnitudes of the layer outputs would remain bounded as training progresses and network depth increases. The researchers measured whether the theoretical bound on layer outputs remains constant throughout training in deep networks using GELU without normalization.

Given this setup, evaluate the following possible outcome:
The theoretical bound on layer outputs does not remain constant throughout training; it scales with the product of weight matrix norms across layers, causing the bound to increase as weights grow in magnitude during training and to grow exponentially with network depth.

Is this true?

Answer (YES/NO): YES